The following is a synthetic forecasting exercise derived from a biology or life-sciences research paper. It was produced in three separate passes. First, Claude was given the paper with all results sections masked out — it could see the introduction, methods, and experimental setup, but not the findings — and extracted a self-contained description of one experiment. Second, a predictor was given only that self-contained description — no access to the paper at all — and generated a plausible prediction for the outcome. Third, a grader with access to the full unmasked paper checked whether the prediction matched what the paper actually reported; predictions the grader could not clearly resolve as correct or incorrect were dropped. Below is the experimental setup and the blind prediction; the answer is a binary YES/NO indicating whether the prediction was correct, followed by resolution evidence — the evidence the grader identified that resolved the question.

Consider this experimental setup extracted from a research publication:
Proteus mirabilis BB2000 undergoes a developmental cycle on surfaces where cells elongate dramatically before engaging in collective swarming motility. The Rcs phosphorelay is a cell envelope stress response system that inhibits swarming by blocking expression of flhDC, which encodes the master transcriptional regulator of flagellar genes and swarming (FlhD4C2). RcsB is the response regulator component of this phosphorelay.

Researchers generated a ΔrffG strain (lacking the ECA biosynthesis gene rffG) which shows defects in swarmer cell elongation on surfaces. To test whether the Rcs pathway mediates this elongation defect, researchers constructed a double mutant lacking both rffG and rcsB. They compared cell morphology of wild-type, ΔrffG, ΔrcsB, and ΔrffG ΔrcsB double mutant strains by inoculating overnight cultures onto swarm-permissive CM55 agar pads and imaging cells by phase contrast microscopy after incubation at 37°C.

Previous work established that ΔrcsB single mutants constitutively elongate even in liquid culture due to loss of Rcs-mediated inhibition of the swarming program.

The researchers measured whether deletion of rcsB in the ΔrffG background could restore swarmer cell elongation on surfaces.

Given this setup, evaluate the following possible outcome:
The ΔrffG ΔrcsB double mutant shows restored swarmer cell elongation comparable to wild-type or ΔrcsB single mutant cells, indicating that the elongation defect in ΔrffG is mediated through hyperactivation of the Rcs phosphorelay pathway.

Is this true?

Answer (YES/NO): NO